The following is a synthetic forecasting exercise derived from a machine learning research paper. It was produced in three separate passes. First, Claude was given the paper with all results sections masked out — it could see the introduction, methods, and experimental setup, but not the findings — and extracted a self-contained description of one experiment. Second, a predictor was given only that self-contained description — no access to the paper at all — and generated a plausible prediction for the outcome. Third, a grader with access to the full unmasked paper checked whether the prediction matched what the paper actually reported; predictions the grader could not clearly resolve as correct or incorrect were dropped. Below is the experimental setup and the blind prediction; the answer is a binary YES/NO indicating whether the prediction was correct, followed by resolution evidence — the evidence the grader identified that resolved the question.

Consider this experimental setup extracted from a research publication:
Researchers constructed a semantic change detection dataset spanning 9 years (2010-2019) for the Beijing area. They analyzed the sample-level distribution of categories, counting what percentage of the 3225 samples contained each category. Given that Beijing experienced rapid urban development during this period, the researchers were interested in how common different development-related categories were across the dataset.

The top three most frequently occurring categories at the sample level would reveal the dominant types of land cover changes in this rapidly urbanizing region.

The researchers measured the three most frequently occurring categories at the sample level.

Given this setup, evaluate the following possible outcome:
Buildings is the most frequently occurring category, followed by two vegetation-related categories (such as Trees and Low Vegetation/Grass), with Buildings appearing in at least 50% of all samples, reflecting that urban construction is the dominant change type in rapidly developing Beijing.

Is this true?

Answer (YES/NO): NO